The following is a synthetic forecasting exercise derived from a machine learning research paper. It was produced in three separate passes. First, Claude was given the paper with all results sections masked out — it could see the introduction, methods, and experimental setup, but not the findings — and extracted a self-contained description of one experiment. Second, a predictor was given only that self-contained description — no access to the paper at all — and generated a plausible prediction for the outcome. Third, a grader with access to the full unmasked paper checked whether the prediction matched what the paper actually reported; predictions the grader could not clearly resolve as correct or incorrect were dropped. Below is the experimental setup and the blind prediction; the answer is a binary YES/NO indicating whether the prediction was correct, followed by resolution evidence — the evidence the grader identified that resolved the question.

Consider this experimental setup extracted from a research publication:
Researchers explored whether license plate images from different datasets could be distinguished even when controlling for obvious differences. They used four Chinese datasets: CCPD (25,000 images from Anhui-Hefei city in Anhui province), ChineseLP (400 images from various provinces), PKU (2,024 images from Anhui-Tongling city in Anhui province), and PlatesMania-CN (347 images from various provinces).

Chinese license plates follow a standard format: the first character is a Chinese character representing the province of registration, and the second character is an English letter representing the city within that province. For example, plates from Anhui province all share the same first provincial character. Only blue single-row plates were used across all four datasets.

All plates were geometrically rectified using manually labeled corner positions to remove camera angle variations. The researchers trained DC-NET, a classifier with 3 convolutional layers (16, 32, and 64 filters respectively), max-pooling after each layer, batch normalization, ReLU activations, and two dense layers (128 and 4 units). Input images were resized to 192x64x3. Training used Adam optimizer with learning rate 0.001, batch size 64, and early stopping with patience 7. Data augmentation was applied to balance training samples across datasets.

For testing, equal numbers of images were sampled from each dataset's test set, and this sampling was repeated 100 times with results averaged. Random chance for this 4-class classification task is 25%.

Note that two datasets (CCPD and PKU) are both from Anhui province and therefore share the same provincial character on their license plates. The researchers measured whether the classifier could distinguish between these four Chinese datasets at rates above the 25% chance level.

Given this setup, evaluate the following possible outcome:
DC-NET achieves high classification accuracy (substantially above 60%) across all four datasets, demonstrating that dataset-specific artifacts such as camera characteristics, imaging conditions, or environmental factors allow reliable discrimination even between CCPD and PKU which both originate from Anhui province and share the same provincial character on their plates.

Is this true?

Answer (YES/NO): YES